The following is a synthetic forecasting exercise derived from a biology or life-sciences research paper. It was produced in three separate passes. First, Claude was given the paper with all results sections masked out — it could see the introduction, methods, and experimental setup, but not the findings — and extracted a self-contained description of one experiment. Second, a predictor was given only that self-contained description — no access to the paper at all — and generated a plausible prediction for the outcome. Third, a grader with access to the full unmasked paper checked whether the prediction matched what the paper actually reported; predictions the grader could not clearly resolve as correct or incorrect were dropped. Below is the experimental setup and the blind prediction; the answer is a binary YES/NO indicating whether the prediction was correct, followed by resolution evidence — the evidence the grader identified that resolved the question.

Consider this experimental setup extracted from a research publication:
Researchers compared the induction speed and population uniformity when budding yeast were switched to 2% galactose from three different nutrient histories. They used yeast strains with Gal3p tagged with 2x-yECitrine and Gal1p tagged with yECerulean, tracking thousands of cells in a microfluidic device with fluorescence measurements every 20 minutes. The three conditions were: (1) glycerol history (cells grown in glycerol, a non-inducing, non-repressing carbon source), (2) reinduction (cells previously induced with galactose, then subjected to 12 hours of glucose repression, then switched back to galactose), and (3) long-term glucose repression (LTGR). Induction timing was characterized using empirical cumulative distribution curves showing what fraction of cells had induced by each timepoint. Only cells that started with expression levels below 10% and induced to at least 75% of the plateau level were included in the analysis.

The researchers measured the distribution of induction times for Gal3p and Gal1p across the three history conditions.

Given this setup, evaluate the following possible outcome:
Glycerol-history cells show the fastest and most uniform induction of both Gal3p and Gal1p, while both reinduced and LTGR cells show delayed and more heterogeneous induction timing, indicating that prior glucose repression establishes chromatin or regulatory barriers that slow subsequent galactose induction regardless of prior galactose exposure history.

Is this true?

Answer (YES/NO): NO